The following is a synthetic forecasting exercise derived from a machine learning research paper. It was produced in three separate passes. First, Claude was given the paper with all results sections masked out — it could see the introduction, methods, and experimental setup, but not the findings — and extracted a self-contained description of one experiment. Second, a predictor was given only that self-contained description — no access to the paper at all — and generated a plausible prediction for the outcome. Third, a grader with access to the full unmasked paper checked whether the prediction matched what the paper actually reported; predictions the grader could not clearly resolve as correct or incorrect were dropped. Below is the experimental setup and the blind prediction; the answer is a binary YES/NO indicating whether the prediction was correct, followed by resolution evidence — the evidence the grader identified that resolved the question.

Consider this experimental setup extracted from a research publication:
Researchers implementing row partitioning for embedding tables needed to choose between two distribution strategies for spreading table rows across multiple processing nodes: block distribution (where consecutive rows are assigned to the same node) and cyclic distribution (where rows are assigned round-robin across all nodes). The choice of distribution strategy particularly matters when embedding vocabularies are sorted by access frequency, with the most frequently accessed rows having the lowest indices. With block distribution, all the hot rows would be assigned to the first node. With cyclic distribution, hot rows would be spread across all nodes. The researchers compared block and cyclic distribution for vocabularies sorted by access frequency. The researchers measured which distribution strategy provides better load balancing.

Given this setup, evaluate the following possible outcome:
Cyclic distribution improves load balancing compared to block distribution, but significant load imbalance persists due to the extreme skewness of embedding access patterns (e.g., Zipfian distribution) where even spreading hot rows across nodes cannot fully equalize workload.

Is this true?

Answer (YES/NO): YES